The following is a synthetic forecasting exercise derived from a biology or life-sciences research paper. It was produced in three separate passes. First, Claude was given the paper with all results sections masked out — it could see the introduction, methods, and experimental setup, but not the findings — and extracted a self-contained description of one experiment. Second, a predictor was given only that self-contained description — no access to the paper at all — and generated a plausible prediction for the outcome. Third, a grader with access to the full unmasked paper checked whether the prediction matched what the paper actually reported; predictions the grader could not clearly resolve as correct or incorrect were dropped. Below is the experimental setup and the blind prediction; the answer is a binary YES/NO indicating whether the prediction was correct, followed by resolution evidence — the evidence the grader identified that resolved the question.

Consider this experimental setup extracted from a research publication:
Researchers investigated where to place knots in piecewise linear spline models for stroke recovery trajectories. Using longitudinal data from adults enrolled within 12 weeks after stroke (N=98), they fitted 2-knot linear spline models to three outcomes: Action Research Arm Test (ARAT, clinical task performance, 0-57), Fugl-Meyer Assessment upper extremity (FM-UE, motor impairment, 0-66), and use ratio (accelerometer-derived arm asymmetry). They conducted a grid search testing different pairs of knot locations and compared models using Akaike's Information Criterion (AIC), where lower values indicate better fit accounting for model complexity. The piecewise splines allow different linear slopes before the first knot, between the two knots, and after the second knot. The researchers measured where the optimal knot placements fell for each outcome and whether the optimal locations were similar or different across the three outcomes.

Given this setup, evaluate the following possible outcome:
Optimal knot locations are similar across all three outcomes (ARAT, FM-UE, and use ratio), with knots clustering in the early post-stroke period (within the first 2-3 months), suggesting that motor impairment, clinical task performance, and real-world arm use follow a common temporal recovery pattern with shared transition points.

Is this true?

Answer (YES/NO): YES